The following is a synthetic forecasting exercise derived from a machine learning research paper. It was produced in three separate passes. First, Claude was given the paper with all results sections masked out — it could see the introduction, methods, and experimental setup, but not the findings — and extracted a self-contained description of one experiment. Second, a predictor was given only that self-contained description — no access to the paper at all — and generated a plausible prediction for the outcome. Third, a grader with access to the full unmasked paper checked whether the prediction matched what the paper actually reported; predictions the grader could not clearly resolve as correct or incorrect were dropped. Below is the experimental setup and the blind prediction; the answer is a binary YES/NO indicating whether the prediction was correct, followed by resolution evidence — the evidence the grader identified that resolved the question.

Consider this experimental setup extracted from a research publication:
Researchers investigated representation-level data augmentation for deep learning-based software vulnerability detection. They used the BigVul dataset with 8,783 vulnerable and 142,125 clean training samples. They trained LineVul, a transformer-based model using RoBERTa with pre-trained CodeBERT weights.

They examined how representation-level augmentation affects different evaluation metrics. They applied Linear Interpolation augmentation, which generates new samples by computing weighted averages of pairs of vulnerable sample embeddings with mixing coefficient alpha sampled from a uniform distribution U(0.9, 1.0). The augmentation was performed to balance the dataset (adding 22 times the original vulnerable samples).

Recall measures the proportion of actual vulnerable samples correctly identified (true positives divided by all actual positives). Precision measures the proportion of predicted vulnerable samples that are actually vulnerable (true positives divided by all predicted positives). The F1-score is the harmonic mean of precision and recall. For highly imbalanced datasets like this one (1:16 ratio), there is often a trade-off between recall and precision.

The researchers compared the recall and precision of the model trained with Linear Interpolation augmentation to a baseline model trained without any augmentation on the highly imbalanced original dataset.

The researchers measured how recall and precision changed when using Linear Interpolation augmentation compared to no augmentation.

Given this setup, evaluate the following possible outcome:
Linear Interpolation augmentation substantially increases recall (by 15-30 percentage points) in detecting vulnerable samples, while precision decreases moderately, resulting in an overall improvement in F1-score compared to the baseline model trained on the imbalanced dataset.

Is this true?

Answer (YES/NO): NO